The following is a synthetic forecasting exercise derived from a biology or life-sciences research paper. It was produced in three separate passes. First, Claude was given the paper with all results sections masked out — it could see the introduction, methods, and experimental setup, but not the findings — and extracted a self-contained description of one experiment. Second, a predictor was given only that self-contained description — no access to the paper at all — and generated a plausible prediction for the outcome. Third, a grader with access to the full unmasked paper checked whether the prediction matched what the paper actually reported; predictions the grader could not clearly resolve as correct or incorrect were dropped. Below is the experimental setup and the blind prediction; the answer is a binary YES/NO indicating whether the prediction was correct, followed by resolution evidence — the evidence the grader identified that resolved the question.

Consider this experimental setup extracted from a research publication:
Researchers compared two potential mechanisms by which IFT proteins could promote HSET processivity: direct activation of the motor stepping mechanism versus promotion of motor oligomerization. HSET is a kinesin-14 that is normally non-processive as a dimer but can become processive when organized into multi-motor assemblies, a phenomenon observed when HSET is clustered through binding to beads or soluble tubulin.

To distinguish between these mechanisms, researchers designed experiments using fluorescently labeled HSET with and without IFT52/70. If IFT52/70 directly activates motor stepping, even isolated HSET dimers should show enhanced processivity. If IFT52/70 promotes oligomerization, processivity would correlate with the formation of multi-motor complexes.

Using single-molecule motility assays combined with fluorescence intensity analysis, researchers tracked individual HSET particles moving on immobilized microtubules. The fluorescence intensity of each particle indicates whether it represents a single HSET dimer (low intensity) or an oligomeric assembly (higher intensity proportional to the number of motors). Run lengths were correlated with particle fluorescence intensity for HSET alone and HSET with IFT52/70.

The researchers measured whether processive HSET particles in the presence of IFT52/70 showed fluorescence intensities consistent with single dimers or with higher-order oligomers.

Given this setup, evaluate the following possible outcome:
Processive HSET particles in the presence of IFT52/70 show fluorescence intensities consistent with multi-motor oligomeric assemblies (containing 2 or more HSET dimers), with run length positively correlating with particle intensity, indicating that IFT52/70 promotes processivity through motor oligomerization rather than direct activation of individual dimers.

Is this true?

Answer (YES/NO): NO